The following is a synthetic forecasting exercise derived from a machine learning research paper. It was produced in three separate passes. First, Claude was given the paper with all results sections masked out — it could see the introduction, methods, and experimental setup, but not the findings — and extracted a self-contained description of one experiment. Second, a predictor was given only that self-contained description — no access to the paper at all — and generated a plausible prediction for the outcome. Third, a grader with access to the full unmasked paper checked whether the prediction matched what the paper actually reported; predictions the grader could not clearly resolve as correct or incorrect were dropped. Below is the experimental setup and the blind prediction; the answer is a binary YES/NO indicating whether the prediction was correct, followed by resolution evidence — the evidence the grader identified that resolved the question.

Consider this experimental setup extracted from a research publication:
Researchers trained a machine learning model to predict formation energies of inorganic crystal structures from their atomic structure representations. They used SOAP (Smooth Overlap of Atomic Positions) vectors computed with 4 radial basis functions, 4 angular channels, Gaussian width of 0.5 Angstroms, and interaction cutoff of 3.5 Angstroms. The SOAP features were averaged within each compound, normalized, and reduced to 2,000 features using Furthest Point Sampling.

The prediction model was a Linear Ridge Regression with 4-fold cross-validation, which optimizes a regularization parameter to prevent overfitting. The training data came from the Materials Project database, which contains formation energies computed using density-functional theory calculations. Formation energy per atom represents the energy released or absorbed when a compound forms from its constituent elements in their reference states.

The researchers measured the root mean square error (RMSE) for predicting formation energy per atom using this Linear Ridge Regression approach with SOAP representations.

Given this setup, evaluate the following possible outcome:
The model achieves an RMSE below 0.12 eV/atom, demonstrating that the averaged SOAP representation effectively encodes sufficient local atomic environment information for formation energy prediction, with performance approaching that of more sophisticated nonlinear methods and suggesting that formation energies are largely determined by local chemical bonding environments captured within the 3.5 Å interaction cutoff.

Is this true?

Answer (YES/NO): NO